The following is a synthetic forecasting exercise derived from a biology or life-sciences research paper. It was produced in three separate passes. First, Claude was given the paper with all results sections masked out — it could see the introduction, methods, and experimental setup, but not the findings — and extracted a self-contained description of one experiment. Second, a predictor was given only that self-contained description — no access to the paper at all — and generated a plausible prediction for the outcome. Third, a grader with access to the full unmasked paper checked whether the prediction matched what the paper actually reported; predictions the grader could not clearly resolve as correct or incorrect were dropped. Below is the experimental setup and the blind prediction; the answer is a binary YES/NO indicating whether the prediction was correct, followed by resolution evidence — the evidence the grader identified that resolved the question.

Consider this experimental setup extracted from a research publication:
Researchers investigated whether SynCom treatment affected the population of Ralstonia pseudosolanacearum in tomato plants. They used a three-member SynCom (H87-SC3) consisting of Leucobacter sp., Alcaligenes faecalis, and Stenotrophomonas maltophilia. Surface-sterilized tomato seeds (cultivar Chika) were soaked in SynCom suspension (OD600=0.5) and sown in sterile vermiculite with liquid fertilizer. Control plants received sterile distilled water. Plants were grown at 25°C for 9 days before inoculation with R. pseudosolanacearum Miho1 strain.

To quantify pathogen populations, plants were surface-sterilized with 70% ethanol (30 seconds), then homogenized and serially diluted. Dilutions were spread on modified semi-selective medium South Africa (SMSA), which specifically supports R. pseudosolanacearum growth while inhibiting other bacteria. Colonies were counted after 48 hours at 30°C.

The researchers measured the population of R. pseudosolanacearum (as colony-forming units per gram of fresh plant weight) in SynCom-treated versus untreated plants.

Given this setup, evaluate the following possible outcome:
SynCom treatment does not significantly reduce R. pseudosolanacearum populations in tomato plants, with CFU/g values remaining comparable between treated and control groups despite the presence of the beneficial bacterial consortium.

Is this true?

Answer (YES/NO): NO